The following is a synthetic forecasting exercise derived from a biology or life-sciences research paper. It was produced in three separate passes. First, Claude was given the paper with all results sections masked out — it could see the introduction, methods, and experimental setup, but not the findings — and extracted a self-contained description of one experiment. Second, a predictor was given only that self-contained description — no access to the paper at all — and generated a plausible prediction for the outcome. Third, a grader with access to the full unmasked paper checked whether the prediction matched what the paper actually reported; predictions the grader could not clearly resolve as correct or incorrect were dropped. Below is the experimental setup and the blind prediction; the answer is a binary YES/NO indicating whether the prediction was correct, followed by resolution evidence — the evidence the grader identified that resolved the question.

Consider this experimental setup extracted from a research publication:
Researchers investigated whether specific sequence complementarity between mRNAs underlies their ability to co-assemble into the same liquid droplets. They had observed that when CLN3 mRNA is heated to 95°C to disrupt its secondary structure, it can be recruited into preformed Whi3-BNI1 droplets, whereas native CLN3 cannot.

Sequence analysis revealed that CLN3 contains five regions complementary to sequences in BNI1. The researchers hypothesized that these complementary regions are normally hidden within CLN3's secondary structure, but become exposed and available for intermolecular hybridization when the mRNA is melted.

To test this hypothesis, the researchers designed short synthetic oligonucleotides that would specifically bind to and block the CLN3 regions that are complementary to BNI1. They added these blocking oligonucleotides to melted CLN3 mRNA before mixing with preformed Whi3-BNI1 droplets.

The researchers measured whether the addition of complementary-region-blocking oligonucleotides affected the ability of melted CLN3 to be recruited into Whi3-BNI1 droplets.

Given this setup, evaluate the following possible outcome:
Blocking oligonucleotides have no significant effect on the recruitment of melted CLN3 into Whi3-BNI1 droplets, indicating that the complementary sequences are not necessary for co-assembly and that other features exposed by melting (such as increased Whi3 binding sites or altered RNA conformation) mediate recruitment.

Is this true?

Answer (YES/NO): NO